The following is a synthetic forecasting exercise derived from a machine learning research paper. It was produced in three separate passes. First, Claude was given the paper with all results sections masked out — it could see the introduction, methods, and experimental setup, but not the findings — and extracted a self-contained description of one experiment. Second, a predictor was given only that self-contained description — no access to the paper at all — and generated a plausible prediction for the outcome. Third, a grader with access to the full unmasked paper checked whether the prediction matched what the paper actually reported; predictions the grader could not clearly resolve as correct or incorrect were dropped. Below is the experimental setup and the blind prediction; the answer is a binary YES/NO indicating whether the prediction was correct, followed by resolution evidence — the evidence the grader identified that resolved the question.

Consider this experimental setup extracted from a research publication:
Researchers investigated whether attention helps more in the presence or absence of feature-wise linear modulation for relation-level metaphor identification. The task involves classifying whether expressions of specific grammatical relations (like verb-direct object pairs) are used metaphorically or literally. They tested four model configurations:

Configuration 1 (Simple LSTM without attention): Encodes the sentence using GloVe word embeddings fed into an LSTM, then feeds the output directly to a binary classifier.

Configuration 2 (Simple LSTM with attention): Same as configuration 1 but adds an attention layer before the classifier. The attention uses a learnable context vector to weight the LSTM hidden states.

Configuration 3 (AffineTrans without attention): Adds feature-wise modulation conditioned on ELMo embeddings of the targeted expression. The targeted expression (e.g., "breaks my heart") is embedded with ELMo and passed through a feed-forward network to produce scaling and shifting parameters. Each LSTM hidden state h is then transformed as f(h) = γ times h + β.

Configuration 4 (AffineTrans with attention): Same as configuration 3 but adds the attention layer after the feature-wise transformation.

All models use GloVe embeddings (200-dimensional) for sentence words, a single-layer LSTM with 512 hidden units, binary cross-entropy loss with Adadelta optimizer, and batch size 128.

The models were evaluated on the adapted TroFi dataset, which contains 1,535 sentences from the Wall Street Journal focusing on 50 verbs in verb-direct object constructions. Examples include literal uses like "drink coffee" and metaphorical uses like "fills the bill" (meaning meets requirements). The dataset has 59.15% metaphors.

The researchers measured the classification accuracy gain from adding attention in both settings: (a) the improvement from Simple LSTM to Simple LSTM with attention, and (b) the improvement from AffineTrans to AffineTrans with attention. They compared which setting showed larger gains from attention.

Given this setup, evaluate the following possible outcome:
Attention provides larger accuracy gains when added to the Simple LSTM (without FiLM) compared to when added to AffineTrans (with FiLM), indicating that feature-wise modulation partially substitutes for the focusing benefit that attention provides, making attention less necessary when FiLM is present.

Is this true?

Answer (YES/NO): YES